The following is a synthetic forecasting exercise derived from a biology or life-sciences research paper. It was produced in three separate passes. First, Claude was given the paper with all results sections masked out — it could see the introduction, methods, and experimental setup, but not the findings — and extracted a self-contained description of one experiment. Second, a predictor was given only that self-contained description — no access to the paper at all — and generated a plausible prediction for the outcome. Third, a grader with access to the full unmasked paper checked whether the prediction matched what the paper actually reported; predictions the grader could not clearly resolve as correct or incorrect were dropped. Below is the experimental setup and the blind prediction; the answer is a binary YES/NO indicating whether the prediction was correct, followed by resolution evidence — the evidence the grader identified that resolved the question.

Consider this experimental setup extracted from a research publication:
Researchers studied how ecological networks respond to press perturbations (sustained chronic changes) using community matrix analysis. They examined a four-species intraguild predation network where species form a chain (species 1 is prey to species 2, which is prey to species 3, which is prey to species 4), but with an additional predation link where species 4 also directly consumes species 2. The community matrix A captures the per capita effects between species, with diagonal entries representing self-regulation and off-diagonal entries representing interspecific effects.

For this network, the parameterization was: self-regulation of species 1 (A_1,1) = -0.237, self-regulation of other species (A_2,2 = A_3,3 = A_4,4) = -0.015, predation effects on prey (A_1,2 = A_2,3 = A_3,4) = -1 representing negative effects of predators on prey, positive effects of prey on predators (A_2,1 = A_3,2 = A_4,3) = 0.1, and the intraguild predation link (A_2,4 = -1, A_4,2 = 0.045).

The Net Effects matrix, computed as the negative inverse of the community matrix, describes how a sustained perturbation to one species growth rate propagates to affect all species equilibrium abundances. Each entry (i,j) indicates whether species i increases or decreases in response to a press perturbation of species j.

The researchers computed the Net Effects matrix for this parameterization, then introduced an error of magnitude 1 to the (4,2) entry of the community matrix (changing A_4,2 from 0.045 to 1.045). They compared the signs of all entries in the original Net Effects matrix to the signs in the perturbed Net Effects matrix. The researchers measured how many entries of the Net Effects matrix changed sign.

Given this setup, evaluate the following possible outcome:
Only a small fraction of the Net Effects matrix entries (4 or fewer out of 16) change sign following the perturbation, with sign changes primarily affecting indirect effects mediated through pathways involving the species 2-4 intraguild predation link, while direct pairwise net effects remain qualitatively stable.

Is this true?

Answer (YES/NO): NO